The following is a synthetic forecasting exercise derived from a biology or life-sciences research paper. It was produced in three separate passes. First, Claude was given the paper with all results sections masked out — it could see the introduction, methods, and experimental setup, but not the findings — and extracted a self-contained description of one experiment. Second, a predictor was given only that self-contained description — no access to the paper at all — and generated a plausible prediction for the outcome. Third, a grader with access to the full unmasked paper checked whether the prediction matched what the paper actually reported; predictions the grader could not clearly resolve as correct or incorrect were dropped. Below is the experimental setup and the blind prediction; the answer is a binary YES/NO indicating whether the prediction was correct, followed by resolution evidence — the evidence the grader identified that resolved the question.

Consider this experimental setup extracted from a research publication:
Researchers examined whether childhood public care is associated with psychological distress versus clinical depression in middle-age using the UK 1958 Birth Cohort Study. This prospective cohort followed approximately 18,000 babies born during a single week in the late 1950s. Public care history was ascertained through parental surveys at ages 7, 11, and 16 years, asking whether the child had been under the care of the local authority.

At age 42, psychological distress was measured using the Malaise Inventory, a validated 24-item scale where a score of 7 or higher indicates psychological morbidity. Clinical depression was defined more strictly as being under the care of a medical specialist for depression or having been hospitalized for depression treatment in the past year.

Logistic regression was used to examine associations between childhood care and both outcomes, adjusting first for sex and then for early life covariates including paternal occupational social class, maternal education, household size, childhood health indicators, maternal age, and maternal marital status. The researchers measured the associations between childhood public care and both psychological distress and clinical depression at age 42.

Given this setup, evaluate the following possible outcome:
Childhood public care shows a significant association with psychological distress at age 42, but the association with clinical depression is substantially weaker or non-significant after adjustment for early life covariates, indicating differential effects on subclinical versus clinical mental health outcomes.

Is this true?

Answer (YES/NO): NO